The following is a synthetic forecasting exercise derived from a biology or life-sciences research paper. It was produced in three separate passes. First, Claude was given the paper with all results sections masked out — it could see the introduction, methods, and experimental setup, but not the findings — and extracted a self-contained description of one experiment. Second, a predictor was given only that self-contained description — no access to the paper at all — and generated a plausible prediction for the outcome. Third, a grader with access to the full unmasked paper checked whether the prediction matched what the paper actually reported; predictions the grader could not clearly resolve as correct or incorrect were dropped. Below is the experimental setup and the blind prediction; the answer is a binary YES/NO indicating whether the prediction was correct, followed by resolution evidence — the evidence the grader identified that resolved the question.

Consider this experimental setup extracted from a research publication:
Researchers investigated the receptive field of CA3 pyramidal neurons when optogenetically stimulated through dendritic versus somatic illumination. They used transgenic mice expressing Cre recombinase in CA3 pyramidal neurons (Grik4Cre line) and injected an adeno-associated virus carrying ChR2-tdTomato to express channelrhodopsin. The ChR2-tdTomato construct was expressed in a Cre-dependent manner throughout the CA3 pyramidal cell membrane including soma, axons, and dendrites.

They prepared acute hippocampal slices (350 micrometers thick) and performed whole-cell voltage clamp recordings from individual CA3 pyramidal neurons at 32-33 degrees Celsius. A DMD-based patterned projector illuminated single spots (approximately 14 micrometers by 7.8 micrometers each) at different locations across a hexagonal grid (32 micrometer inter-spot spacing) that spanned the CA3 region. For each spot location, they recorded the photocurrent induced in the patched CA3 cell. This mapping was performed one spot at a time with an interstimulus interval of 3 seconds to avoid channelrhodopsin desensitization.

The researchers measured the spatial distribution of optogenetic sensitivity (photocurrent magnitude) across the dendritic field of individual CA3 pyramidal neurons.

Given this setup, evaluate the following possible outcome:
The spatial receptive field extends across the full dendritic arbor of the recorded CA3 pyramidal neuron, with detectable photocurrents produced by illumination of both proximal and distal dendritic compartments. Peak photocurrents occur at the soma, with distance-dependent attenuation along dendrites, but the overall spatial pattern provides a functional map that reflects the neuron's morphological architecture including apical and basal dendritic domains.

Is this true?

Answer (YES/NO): YES